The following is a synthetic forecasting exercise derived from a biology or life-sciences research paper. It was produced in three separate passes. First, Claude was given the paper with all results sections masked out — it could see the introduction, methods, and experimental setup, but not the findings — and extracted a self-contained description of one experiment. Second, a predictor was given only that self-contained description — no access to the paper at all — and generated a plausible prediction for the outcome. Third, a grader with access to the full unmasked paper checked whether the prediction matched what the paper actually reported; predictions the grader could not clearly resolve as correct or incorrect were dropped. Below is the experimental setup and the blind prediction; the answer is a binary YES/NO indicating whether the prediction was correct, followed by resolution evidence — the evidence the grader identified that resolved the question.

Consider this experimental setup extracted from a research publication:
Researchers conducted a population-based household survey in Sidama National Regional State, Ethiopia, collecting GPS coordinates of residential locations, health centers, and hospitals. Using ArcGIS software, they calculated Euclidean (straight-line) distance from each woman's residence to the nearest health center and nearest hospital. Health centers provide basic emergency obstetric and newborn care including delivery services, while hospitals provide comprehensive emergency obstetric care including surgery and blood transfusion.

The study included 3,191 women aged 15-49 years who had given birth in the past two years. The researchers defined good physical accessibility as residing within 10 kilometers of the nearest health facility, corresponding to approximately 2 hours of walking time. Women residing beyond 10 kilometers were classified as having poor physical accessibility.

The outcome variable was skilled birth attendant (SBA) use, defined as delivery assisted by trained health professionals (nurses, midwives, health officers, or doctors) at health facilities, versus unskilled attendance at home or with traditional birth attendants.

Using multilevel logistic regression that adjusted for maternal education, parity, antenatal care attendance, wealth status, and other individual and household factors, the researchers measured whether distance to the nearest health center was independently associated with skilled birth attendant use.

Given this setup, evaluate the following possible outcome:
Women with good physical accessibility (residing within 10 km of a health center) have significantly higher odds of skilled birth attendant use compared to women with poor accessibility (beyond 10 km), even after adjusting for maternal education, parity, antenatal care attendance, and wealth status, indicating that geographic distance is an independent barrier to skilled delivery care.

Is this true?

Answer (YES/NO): NO